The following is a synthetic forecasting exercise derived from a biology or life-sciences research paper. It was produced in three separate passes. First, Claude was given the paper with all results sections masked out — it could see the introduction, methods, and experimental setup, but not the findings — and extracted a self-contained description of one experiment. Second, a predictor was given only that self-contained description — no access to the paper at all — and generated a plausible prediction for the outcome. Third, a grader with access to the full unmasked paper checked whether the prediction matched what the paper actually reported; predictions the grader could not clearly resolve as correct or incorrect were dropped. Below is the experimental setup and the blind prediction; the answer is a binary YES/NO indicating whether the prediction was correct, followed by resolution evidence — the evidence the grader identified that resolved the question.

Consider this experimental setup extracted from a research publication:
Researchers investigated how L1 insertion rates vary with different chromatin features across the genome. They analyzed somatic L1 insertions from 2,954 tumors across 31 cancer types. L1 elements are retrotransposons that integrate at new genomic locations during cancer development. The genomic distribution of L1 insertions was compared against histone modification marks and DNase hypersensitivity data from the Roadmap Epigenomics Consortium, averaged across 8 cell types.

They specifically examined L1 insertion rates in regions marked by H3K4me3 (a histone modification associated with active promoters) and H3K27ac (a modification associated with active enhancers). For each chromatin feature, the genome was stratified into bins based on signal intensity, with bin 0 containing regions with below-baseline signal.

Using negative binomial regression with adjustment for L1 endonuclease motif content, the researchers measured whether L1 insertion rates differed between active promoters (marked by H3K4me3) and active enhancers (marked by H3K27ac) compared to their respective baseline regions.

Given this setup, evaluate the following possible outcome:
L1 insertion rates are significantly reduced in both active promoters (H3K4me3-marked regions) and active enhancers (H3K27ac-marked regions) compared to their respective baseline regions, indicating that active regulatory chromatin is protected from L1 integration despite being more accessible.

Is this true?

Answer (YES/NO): NO